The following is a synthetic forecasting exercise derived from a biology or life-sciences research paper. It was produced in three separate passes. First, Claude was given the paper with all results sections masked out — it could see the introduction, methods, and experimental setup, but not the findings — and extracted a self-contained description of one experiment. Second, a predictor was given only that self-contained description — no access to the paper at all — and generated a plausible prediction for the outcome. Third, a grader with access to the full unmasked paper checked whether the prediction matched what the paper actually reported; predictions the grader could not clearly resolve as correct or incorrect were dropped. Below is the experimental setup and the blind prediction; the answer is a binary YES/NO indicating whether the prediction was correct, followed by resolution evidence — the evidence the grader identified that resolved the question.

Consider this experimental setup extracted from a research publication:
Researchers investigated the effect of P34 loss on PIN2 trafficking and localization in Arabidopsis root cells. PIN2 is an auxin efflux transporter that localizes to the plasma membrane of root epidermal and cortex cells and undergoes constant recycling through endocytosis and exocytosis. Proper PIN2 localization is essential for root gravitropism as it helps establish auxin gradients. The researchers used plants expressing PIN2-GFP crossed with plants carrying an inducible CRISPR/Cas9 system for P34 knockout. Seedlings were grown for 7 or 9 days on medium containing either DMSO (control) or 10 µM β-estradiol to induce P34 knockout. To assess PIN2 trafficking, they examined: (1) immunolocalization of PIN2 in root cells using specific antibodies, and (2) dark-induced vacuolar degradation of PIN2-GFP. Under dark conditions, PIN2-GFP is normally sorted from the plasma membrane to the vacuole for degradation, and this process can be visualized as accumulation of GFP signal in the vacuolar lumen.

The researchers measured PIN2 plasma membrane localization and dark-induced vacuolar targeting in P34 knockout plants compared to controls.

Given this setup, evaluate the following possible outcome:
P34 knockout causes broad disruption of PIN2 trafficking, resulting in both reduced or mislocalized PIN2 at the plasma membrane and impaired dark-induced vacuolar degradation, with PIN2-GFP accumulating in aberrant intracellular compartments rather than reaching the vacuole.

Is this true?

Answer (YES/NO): YES